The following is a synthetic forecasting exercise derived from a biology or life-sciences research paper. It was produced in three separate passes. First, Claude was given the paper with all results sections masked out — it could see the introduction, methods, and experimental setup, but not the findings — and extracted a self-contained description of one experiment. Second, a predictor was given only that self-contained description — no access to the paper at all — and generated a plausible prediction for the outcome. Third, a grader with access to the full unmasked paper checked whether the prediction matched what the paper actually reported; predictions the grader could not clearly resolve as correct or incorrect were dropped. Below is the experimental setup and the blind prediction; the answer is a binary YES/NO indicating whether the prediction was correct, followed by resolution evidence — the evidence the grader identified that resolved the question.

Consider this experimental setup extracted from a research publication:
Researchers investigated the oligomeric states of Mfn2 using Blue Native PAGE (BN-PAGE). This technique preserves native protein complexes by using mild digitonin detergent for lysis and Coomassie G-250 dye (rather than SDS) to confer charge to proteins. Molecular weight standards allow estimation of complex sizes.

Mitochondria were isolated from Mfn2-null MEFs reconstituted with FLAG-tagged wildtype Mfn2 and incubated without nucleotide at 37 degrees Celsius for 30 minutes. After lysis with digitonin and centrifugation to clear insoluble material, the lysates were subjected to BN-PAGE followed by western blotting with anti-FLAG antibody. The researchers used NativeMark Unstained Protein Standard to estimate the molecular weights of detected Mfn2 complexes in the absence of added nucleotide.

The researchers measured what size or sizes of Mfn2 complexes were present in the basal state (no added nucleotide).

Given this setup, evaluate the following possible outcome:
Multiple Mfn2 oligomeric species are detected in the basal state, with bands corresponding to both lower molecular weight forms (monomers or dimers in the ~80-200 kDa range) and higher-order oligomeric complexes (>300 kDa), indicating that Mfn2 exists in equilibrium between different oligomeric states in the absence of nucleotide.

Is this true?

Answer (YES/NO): NO